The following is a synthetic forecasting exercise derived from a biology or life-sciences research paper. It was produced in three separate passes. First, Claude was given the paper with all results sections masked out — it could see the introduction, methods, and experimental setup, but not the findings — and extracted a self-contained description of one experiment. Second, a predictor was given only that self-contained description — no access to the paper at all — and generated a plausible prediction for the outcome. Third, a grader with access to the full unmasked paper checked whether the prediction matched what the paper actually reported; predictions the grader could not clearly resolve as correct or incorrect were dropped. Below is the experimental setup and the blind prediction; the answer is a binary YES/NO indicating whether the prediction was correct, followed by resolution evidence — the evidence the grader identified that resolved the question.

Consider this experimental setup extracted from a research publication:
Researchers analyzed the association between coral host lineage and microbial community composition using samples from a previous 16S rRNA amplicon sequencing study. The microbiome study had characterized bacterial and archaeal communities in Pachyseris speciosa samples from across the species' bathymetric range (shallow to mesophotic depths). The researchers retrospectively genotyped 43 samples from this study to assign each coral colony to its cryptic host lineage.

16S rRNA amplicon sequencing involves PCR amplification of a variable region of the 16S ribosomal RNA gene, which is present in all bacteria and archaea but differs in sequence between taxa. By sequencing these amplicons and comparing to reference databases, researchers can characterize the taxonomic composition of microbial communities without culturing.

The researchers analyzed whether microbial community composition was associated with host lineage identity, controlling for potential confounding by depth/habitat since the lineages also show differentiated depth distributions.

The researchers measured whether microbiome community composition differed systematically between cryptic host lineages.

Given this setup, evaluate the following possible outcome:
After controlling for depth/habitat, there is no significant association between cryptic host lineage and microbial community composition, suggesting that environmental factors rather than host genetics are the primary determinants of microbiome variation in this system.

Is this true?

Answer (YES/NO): YES